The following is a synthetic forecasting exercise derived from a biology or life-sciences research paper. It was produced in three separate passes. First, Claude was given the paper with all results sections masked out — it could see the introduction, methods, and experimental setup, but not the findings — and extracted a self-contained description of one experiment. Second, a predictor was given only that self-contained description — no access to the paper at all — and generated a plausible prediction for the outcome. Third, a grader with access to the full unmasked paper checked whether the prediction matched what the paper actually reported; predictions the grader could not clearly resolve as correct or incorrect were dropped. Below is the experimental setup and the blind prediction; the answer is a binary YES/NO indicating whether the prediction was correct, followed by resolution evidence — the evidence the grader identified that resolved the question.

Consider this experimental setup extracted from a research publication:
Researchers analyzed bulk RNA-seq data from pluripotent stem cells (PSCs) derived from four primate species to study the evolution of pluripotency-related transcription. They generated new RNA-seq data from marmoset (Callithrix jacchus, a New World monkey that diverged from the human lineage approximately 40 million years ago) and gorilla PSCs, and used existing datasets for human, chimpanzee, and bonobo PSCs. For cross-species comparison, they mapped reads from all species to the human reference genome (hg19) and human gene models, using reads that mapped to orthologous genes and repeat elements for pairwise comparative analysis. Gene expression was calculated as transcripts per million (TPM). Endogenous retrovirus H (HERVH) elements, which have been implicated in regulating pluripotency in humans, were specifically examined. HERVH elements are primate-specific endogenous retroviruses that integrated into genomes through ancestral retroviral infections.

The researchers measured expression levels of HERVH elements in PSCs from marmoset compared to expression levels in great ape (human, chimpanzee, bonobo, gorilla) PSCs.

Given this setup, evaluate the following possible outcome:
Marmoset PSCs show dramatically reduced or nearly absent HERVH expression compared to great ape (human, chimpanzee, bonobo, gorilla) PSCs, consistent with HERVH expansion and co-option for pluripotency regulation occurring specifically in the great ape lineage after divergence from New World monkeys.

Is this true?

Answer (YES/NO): NO